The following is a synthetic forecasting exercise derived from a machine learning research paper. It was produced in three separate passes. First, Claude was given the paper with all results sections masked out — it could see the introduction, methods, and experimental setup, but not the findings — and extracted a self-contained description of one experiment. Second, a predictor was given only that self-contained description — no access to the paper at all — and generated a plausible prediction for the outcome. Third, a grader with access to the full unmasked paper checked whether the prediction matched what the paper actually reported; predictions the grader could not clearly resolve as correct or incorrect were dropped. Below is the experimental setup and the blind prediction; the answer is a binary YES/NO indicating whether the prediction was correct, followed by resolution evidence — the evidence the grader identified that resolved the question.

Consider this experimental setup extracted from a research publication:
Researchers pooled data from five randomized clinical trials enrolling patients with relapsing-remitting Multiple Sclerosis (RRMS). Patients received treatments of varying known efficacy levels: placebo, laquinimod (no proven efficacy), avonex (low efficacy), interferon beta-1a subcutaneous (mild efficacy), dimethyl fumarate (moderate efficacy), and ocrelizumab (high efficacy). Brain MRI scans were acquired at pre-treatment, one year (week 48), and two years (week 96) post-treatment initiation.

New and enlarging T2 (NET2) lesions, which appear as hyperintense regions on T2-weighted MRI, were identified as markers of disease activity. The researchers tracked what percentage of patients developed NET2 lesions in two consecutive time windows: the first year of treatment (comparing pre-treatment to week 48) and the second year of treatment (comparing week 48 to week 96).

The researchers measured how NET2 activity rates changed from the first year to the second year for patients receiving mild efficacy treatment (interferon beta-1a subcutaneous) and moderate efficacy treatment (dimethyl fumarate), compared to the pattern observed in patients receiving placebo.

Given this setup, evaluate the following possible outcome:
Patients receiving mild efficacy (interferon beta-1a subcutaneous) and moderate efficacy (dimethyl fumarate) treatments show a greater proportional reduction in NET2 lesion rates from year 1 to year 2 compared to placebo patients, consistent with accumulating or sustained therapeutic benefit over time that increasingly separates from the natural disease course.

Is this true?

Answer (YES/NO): NO